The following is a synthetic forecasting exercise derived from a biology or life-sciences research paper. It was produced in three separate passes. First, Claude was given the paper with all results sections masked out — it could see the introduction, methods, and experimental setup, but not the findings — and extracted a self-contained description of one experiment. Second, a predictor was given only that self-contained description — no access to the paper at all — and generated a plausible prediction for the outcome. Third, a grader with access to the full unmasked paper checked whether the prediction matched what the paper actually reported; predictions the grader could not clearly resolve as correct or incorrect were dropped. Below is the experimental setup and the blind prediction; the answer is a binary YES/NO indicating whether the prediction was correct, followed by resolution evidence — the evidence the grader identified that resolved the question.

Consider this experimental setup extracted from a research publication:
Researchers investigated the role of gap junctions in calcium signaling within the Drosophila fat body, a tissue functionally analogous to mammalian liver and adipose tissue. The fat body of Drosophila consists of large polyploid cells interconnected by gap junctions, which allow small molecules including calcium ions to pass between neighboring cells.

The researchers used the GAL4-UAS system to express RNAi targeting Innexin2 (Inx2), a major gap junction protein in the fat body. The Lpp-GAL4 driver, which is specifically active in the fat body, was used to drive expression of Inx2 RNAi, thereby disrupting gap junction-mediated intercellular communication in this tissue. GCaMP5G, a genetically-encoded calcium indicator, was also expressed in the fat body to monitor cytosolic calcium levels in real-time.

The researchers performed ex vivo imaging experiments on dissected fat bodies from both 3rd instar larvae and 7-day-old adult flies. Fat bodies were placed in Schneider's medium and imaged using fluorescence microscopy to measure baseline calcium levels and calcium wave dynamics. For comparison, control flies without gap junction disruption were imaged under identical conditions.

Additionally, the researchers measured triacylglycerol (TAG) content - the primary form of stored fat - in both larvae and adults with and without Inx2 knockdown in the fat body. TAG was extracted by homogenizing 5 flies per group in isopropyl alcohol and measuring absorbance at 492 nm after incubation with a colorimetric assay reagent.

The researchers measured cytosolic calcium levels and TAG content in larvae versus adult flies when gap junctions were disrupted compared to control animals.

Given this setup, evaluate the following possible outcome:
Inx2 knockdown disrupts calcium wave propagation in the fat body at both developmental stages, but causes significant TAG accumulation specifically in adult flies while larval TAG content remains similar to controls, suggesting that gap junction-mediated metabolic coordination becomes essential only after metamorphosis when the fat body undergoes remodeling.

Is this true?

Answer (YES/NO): NO